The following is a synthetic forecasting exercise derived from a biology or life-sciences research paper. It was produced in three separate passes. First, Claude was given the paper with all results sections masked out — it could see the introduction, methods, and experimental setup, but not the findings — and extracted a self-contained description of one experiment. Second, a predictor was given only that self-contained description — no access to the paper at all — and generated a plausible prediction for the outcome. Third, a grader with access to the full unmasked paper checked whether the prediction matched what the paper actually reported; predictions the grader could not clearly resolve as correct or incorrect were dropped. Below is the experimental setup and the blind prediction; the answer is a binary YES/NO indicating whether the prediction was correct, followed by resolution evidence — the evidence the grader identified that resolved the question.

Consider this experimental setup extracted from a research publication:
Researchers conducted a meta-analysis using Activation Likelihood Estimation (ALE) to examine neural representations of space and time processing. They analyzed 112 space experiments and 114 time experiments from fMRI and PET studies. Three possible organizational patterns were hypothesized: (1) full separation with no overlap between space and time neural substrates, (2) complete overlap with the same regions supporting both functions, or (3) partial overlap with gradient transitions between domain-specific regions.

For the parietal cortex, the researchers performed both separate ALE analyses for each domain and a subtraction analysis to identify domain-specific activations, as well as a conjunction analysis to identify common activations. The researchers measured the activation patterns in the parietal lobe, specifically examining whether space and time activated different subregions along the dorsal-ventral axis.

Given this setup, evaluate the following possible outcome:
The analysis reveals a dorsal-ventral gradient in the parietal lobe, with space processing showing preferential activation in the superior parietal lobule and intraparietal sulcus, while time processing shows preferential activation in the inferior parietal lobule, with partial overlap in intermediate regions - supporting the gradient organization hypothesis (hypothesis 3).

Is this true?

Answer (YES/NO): NO